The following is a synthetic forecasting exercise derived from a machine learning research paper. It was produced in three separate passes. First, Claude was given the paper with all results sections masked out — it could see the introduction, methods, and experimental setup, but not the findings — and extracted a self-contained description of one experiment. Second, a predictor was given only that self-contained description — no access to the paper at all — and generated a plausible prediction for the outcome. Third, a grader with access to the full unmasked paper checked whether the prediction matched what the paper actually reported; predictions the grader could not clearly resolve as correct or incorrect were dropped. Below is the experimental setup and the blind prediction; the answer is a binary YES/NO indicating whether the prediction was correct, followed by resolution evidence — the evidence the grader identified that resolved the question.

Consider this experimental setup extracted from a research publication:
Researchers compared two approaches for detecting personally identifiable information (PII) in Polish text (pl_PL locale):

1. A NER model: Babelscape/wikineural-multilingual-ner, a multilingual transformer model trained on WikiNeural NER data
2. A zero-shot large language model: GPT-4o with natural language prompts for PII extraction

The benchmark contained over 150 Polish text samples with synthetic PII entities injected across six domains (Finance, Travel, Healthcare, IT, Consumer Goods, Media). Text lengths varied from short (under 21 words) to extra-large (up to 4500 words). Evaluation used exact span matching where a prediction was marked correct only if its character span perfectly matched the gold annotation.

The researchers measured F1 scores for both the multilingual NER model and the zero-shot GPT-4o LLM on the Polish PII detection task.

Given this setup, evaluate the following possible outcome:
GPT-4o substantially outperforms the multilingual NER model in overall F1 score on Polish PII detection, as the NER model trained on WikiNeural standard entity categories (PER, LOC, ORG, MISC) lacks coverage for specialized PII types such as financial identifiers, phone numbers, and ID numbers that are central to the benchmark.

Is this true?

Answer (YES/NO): YES